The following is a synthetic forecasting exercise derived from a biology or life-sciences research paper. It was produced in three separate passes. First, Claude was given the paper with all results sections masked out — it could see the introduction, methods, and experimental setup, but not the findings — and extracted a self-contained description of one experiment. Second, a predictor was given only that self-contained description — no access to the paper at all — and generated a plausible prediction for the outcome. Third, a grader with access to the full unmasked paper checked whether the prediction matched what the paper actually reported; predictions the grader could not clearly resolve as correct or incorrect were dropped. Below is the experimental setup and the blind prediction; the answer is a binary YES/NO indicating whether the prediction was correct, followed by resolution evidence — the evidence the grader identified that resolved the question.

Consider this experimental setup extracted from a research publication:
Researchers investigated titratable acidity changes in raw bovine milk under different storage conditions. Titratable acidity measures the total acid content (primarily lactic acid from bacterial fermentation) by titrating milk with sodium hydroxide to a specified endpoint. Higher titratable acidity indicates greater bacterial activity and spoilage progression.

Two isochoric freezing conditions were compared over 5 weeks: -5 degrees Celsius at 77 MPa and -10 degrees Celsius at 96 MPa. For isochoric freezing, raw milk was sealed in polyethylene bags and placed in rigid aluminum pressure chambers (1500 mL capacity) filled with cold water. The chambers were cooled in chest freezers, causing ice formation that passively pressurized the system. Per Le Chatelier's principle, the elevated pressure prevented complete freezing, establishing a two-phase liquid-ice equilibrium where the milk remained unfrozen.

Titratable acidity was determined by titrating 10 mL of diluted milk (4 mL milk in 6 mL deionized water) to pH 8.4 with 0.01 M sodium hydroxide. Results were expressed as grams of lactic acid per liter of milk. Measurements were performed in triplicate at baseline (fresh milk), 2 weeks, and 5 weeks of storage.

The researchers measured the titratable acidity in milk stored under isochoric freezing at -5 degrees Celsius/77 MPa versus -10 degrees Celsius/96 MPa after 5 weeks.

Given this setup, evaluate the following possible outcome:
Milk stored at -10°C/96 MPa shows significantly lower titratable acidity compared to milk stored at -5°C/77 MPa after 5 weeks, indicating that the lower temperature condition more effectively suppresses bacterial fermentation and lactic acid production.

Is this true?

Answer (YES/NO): NO